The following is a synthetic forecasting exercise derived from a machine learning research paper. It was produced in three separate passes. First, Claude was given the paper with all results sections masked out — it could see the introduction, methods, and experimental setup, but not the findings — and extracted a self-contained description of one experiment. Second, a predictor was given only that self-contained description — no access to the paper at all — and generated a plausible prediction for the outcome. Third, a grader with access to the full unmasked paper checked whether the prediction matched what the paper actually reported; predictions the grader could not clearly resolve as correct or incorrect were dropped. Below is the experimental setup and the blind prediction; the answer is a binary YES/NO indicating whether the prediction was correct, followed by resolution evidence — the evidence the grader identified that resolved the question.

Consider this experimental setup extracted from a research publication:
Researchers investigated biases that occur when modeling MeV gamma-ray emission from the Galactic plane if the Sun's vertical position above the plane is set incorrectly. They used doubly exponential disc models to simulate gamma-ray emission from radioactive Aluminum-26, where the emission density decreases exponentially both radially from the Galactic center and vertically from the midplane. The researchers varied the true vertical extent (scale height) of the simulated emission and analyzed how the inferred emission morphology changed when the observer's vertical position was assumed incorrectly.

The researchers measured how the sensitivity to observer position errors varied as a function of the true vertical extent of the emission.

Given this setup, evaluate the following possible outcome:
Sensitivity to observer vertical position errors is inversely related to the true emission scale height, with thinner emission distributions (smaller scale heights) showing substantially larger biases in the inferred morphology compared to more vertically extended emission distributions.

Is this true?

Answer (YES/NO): YES